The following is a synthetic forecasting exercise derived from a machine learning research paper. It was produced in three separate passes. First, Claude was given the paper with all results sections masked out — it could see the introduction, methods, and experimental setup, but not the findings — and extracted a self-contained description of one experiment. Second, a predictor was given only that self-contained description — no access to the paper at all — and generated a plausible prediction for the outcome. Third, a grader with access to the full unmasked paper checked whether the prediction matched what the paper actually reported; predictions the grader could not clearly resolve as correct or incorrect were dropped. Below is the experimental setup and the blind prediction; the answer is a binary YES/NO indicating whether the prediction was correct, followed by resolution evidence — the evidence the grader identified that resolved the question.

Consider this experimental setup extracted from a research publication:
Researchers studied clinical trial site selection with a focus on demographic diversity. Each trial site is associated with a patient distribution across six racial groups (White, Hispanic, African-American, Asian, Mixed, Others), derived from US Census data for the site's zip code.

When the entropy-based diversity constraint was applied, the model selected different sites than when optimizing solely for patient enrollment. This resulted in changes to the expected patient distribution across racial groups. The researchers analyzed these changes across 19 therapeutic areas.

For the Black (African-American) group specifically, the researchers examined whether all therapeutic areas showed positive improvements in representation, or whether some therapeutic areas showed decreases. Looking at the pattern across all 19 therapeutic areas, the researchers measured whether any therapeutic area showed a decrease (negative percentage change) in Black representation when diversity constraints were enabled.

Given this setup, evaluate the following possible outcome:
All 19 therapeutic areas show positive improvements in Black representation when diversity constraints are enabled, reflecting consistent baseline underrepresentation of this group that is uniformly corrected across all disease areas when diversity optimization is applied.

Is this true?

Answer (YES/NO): YES